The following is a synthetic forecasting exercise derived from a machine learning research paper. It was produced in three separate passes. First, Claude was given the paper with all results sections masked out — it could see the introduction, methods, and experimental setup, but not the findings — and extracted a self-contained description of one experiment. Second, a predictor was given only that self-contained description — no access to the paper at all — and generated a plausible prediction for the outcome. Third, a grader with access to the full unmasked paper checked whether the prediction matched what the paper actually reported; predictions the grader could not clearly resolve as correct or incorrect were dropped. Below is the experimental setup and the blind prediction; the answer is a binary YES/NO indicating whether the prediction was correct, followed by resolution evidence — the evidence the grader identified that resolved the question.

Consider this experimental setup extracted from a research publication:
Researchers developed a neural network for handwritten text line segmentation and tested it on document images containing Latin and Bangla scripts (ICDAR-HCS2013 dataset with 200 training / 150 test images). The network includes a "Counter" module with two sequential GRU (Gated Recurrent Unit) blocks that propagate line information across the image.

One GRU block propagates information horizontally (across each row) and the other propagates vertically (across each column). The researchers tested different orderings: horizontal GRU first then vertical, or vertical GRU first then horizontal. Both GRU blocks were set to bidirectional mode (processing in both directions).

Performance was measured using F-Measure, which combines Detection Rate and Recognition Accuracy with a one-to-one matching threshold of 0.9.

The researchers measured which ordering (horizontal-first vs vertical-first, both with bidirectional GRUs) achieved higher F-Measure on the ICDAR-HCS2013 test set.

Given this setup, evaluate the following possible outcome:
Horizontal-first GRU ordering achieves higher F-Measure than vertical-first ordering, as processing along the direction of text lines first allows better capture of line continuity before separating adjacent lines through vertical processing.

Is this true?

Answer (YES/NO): YES